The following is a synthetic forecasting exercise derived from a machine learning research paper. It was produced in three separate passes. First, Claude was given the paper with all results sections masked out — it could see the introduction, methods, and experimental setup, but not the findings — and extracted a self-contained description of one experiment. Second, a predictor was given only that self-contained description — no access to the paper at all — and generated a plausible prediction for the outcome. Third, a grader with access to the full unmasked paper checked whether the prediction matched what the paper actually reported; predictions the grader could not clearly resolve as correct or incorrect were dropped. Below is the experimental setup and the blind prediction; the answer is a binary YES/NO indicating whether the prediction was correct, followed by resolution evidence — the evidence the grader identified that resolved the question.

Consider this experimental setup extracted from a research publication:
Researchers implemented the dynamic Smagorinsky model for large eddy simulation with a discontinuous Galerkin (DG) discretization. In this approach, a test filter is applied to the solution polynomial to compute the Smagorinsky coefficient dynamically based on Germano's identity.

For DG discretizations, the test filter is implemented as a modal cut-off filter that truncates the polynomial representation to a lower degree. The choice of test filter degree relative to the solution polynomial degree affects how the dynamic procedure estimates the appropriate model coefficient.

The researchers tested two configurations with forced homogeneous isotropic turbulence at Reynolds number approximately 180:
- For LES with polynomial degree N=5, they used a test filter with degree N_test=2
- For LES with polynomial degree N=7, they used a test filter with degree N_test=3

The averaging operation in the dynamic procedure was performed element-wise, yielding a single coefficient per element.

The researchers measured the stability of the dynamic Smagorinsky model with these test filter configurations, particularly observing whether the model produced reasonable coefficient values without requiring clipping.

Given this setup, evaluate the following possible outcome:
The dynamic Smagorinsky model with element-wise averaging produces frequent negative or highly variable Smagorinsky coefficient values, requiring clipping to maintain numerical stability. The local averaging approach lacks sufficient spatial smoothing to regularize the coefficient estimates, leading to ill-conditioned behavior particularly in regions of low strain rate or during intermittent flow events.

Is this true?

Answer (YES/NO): NO